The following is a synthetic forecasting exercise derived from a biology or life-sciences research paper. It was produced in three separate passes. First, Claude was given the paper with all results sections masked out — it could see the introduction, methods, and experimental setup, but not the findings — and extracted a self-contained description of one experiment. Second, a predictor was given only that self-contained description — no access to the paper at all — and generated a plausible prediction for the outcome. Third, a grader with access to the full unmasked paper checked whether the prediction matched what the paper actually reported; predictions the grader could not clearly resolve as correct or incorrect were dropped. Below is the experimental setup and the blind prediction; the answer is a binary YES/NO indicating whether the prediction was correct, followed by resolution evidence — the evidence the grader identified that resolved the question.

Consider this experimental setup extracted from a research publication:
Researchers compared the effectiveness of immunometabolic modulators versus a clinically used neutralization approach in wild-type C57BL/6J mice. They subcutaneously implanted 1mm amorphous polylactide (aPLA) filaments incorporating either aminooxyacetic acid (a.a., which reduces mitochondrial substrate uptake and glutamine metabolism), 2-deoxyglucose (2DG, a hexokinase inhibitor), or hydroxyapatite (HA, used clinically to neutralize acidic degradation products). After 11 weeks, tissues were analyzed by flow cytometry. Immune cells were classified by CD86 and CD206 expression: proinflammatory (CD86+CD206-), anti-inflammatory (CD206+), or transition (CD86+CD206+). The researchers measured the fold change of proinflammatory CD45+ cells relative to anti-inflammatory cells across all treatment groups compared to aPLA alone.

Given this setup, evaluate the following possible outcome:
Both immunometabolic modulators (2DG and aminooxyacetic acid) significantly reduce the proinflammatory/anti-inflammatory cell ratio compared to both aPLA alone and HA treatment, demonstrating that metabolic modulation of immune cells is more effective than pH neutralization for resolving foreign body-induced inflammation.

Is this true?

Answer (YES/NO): YES